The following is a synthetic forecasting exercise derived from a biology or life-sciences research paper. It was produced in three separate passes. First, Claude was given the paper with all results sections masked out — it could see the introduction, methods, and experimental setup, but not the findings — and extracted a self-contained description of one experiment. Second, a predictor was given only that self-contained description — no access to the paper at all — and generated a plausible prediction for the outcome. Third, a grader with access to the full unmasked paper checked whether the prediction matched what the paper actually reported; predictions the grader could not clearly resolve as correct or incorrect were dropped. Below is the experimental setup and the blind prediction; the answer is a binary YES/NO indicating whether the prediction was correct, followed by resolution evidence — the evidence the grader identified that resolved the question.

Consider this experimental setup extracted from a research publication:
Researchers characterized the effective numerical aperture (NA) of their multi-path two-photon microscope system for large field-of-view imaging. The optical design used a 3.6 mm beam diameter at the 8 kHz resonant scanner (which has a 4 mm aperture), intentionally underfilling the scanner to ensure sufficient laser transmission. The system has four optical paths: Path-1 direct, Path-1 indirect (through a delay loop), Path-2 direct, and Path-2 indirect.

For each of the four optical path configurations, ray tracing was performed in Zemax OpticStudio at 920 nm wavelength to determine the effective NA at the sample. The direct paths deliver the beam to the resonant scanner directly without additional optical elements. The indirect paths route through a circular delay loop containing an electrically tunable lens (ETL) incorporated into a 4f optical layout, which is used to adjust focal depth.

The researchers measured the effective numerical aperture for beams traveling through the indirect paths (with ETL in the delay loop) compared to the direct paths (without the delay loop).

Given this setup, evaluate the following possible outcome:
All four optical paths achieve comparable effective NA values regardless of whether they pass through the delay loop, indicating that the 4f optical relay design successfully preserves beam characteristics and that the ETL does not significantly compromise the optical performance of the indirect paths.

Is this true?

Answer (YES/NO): YES